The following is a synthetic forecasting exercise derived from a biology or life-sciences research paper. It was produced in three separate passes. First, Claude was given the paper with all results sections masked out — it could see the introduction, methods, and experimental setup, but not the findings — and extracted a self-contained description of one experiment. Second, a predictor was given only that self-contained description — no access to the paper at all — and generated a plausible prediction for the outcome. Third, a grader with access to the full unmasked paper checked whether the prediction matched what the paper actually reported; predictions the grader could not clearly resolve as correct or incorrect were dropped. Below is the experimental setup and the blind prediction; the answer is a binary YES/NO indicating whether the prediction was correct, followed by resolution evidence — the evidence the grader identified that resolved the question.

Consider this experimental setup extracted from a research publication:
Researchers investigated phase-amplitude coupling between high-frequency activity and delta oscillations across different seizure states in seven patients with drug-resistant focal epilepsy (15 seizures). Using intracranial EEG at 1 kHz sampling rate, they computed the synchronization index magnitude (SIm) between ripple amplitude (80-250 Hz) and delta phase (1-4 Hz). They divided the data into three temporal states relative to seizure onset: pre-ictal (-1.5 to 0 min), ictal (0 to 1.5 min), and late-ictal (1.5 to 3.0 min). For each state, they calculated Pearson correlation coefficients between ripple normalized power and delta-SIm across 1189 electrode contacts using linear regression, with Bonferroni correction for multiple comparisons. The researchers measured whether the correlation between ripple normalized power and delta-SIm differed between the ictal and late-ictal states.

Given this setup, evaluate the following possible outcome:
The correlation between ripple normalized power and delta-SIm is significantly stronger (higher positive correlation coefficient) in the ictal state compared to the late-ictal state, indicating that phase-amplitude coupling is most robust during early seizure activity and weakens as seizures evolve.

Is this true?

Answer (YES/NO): NO